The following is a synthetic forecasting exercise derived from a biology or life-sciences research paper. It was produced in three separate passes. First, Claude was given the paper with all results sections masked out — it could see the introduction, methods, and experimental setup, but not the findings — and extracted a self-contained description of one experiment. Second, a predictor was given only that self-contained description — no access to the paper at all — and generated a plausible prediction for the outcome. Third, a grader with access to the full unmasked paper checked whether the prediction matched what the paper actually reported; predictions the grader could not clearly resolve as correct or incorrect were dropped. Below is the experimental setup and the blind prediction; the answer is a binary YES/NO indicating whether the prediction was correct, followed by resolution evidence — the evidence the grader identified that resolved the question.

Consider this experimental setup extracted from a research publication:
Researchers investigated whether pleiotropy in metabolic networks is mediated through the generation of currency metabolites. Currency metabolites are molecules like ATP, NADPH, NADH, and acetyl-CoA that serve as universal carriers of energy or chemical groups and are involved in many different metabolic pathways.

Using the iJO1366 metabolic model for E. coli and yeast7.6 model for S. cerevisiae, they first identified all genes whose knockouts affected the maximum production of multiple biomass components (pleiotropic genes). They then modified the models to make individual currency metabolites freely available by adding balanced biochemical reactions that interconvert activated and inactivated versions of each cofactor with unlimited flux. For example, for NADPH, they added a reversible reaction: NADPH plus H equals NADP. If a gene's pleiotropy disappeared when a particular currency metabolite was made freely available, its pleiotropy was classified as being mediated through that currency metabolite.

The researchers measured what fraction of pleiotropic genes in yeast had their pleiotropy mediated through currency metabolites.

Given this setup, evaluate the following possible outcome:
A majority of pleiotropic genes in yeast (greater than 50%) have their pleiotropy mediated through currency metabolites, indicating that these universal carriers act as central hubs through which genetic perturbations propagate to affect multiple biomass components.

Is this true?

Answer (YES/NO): YES